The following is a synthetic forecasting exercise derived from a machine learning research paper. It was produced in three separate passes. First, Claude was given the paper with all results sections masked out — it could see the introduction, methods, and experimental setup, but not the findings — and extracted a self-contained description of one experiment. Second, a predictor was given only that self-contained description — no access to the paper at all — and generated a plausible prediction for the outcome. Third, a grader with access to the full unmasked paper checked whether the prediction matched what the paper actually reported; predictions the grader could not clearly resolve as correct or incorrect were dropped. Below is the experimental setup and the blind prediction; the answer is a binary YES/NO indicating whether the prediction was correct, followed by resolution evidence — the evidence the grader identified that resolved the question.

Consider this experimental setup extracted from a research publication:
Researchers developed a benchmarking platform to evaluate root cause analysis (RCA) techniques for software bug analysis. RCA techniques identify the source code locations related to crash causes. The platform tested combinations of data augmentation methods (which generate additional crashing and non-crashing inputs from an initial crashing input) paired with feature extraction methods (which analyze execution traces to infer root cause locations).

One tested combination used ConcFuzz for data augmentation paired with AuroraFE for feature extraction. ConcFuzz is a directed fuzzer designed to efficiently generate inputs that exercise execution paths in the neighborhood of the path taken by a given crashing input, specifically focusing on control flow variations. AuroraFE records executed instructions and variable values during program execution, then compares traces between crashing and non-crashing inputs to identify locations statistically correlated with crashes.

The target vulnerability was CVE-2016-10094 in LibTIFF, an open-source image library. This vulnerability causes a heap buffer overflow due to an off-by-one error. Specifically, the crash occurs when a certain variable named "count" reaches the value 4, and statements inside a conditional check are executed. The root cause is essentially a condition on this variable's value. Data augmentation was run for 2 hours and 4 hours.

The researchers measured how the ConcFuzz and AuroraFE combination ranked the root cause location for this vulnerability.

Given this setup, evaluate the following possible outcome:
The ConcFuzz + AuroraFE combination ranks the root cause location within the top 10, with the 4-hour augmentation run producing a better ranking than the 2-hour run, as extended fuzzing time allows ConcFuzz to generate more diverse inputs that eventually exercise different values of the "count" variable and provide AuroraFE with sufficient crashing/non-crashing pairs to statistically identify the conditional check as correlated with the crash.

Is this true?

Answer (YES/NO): NO